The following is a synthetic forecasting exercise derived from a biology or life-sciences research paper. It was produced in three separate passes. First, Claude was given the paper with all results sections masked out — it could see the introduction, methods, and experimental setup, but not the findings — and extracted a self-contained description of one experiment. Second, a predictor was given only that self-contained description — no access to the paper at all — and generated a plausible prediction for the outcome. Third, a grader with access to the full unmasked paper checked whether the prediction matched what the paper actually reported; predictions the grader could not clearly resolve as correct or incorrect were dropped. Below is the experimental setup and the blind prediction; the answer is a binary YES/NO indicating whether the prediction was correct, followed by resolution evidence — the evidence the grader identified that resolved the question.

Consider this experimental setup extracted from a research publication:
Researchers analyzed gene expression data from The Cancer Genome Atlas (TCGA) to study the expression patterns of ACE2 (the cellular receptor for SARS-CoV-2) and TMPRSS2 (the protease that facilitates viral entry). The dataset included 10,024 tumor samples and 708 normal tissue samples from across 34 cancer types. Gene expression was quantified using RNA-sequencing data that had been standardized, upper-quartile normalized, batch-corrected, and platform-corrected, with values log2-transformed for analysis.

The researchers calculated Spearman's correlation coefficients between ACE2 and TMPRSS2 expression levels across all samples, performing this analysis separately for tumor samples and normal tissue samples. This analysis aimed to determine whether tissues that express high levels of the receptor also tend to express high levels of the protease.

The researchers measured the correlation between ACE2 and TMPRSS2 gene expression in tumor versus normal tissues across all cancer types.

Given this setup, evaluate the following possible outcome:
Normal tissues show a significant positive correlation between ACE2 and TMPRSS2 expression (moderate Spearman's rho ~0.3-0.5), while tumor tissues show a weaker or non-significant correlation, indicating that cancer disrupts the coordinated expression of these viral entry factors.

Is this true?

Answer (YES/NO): NO